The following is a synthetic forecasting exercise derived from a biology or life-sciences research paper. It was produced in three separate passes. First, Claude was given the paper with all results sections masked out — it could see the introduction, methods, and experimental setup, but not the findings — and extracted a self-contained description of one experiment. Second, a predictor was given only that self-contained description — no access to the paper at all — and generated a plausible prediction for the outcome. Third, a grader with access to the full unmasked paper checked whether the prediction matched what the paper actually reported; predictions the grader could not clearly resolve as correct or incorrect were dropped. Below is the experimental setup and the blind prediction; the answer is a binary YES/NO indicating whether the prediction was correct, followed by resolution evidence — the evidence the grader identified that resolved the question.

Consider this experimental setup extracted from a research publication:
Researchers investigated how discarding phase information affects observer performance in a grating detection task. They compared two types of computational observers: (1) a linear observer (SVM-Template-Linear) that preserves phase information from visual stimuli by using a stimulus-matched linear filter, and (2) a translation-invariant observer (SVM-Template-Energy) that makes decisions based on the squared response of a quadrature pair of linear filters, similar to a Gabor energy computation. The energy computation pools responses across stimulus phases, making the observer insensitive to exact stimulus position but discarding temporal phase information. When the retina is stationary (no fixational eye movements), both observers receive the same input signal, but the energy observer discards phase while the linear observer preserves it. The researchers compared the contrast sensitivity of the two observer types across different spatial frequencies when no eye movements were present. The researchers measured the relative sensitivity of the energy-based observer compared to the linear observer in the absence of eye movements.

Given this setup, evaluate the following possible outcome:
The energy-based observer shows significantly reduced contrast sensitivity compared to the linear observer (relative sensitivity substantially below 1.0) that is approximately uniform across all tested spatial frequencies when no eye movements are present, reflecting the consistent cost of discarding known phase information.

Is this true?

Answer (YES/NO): YES